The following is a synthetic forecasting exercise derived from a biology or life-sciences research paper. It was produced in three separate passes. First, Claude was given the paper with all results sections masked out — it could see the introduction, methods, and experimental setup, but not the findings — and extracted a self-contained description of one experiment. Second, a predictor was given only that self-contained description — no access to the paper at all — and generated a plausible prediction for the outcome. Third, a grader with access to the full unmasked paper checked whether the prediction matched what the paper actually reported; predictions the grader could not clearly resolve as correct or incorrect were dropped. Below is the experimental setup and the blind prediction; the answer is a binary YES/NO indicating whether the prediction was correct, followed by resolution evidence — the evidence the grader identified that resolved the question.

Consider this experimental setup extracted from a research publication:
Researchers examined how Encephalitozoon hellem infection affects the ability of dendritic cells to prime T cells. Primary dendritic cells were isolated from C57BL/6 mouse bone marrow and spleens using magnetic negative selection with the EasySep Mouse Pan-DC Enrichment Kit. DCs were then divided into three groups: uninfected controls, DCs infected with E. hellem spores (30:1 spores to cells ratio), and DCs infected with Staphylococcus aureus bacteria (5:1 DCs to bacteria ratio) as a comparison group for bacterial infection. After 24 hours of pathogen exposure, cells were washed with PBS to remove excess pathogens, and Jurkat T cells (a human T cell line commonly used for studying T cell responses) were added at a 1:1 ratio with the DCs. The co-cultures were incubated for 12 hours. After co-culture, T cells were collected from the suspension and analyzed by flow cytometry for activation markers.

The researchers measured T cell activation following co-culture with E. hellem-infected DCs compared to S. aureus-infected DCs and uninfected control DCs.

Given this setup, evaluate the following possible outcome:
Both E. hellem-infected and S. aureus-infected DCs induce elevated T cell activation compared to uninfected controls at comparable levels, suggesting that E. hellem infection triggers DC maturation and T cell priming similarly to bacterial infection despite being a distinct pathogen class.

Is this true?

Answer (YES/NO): NO